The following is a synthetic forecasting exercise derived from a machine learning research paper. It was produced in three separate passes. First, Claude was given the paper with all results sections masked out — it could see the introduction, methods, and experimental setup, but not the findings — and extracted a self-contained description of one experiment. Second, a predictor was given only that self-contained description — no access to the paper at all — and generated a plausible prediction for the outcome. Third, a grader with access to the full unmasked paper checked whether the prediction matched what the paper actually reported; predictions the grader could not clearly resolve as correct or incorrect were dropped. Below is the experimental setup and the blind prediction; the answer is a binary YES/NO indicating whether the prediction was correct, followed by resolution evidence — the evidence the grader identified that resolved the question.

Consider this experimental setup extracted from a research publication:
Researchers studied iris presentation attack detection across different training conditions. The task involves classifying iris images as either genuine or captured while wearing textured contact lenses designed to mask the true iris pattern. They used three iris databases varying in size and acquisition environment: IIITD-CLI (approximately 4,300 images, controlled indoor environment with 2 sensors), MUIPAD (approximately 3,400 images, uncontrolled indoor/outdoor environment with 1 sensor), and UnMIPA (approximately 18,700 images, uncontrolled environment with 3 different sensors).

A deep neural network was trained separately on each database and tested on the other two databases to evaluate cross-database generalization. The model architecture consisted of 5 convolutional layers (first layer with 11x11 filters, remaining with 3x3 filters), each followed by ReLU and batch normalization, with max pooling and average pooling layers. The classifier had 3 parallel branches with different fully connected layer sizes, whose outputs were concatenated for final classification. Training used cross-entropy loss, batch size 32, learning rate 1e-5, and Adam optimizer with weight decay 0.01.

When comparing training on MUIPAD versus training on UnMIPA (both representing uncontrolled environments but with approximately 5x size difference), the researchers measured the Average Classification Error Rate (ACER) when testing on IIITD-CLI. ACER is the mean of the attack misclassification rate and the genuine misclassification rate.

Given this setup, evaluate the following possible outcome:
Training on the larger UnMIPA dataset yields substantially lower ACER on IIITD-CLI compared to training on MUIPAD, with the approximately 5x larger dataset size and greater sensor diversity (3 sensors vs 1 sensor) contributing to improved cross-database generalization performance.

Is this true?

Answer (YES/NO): YES